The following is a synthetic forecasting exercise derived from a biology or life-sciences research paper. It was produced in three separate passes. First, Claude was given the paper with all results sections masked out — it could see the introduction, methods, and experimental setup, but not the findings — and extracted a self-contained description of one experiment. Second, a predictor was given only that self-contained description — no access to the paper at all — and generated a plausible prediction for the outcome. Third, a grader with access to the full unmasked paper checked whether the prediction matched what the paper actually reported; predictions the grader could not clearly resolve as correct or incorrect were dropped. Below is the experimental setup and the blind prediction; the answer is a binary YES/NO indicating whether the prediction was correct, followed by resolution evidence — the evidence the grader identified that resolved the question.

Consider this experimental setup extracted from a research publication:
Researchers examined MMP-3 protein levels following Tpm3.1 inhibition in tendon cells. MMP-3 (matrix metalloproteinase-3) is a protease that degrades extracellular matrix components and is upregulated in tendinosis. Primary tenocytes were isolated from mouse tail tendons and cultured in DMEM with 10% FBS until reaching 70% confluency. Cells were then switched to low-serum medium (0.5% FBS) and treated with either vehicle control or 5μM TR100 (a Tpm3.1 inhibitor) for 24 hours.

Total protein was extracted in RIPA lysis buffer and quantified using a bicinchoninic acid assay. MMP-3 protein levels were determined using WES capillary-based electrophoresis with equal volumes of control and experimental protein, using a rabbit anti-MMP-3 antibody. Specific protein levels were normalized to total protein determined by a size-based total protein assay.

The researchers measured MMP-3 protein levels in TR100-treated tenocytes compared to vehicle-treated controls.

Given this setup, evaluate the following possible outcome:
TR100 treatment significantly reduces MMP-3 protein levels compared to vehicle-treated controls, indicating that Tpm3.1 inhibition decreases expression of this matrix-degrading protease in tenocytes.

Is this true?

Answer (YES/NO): NO